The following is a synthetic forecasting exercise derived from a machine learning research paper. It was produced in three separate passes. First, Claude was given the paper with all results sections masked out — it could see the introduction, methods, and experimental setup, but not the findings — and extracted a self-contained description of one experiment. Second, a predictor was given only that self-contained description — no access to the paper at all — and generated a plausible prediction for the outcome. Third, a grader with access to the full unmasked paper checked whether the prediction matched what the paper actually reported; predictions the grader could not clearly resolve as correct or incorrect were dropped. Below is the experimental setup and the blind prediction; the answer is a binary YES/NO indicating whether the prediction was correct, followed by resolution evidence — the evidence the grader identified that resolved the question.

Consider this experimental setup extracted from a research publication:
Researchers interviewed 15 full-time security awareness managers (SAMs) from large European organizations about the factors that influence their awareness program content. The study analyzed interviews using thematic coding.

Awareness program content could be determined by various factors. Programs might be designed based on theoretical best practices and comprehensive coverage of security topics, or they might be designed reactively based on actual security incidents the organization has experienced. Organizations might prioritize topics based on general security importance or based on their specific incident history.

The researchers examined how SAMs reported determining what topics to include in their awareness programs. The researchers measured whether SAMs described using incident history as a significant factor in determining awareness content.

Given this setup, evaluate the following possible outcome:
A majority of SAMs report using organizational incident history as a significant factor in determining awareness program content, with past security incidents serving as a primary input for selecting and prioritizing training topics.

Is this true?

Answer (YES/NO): NO